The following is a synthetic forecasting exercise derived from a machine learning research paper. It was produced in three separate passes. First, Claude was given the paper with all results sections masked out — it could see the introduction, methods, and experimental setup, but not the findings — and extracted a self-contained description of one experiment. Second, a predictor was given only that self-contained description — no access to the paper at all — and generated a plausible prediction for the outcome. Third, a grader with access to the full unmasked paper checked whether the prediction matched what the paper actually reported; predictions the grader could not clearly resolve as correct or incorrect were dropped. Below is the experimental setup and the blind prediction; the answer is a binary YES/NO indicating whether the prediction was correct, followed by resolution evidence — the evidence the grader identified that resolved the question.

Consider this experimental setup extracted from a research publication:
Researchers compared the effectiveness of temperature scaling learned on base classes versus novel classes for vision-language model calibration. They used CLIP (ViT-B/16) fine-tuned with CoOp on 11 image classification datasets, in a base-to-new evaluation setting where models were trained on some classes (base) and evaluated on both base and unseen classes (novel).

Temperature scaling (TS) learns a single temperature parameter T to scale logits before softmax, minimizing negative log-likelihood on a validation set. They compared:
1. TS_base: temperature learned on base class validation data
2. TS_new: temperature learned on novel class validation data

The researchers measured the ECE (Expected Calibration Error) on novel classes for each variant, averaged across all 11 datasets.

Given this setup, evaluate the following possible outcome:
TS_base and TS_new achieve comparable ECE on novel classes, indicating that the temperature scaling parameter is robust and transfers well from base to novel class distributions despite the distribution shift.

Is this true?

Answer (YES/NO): NO